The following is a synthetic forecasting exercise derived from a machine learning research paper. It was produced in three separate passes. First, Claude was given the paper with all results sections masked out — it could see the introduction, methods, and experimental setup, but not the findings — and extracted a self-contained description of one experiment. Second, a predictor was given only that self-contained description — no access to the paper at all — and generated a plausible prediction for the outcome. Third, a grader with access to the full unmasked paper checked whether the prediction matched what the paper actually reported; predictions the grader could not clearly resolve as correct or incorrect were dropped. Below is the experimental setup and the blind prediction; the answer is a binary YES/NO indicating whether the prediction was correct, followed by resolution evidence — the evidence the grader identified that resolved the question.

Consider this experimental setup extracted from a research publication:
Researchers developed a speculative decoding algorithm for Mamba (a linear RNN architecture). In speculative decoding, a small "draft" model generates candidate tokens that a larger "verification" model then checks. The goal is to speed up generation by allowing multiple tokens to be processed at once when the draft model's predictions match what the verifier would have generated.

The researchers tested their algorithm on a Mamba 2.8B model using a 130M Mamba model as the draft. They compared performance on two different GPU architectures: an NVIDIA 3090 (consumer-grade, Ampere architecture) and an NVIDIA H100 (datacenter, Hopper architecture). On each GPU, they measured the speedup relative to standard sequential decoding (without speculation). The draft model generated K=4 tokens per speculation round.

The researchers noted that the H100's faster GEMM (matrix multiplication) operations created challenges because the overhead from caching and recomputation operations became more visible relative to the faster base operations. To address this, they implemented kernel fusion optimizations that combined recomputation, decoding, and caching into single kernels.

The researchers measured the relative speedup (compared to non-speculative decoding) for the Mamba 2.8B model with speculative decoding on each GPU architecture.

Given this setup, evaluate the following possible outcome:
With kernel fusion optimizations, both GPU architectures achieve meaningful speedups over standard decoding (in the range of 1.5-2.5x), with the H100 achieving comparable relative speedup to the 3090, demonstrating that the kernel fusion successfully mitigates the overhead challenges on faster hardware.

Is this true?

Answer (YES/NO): NO